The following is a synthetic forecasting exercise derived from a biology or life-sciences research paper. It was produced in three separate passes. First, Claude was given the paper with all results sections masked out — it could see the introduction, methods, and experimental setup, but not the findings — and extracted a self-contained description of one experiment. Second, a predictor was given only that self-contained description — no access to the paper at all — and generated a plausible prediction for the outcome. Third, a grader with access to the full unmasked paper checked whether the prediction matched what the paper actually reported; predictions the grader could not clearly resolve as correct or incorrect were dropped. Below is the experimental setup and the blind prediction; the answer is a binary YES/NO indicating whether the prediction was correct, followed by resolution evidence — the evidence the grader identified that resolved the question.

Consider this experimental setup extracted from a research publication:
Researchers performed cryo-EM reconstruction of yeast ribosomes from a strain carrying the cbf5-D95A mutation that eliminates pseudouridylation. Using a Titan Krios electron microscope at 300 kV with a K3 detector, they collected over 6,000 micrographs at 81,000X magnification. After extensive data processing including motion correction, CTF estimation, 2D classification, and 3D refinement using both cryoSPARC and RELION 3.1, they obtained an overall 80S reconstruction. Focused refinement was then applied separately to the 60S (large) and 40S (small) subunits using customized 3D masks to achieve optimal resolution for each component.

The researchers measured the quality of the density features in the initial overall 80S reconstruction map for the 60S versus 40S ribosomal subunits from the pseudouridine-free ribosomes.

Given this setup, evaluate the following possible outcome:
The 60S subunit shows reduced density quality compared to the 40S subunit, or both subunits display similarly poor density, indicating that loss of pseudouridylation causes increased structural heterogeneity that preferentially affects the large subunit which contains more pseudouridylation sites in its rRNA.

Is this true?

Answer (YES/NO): NO